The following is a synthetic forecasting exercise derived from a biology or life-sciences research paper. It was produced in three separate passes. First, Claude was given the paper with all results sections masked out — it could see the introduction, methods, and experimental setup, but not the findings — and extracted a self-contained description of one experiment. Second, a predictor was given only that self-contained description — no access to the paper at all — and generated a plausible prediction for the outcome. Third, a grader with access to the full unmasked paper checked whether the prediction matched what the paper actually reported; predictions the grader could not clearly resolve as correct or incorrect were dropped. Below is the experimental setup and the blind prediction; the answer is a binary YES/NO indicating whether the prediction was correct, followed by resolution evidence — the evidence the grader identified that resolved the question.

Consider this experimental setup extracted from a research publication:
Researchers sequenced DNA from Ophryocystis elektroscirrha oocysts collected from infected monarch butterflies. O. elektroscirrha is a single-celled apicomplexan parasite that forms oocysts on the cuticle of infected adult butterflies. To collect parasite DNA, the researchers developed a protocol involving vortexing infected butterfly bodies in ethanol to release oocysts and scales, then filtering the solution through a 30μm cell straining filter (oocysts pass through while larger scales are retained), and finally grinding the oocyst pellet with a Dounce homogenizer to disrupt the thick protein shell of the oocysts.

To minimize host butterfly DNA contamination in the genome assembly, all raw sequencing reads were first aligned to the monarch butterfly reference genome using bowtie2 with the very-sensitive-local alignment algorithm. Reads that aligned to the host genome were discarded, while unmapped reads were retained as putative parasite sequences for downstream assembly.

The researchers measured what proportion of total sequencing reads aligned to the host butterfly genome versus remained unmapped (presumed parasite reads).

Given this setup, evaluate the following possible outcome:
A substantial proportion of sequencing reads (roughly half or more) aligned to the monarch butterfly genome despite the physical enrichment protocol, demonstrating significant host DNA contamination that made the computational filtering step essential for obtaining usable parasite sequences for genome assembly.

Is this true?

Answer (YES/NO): NO